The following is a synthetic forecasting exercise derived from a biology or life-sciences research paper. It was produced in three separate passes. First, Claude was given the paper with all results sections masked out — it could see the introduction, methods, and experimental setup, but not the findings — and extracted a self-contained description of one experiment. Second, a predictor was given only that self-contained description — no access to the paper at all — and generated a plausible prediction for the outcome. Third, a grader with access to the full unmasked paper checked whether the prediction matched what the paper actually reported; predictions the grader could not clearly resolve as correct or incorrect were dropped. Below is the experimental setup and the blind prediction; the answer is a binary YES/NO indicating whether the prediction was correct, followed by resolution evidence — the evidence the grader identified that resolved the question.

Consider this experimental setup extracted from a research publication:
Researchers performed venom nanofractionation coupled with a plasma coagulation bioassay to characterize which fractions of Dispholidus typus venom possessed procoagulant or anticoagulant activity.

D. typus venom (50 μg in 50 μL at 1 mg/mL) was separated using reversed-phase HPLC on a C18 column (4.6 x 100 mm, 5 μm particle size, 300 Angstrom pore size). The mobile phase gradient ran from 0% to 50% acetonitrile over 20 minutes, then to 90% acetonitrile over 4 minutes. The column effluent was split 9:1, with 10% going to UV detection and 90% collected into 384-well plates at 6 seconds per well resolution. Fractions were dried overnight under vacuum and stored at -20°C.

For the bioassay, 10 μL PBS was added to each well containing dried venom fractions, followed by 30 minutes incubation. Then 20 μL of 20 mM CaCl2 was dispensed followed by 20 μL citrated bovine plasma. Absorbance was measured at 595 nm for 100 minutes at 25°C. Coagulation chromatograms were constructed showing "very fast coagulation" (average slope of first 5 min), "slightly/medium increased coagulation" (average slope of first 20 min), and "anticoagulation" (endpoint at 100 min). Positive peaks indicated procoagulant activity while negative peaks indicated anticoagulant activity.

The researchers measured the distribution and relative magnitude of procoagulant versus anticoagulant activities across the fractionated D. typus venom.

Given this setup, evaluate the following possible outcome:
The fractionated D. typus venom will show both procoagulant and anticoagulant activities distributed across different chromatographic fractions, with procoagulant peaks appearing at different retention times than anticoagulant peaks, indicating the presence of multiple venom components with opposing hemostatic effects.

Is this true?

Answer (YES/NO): NO